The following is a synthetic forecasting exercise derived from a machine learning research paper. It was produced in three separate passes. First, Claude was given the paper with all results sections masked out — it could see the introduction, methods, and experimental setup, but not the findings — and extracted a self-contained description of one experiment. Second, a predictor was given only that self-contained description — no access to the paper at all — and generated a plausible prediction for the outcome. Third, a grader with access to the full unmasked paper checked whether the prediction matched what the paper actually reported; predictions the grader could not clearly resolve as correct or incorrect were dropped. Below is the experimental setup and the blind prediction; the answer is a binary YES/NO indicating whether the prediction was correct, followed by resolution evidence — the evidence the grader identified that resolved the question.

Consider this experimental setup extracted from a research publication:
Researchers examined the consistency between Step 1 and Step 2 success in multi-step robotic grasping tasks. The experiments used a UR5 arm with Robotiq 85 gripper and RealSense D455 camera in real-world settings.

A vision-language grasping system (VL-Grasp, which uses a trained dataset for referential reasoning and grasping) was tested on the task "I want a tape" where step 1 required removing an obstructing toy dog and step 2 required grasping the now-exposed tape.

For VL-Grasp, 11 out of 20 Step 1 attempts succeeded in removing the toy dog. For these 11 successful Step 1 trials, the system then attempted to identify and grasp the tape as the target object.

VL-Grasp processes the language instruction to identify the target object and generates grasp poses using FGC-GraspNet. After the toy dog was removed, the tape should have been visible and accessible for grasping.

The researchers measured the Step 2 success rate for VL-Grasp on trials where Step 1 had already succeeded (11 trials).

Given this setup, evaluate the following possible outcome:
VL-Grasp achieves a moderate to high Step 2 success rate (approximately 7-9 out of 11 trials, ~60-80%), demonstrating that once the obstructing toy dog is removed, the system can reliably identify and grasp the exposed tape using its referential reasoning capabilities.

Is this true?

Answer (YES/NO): NO